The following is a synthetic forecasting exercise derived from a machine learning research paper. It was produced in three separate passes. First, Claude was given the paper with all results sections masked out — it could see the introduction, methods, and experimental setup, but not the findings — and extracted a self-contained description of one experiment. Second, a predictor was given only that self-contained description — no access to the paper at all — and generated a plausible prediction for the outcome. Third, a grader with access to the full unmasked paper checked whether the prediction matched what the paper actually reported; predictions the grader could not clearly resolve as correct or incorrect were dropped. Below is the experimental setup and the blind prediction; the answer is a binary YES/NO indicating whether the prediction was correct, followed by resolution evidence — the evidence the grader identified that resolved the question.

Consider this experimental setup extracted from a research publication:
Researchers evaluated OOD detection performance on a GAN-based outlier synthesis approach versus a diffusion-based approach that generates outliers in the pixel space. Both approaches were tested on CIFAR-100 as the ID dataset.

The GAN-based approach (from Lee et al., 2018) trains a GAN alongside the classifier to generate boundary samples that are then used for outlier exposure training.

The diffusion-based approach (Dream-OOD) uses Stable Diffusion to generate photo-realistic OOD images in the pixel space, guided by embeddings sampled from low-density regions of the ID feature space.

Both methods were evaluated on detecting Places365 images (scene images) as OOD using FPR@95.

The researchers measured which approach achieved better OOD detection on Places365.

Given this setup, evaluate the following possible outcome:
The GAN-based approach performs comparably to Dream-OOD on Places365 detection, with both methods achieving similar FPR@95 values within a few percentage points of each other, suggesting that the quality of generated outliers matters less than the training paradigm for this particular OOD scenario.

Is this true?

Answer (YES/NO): NO